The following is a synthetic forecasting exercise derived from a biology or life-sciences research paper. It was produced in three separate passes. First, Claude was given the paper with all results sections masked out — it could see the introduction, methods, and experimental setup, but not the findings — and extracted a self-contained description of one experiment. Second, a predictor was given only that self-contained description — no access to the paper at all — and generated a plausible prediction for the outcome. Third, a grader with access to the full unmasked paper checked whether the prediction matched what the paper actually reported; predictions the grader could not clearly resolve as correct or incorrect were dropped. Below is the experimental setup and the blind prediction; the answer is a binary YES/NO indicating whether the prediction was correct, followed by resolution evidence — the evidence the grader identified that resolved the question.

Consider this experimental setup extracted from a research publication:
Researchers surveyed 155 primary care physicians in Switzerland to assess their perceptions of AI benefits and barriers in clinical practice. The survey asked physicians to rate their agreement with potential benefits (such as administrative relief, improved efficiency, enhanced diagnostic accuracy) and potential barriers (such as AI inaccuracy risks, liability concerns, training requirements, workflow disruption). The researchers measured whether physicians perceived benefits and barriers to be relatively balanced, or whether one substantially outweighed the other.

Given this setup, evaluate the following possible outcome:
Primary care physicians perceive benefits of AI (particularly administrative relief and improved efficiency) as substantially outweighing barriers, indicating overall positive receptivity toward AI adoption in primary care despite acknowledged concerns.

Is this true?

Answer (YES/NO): NO